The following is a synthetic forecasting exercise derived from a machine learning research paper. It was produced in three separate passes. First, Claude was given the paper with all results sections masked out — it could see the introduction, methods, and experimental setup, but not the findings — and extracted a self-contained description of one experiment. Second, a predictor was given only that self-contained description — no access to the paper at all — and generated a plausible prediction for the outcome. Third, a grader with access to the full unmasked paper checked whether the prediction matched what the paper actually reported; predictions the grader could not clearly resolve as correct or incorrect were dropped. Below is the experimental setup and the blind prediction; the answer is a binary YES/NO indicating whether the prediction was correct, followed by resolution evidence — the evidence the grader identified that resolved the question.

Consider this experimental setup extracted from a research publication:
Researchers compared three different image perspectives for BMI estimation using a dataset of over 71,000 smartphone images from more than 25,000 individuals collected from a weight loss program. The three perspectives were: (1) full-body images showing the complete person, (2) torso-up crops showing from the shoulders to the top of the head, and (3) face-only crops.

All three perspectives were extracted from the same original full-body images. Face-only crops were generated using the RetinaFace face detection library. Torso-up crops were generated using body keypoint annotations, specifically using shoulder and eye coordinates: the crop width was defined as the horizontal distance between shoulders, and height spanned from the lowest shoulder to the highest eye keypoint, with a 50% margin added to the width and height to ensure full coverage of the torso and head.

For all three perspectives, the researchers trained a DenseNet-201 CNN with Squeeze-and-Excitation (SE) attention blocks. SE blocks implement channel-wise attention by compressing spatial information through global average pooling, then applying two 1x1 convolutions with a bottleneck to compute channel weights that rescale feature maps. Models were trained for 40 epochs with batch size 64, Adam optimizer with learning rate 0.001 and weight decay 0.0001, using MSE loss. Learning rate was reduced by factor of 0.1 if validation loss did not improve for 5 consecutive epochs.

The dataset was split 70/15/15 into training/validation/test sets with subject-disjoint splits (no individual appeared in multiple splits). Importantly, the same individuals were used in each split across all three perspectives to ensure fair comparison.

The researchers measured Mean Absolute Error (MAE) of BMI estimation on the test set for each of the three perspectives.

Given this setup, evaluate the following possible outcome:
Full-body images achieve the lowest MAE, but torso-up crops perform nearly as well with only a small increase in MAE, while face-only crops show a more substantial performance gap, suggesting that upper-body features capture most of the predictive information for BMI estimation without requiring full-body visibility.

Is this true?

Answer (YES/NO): NO